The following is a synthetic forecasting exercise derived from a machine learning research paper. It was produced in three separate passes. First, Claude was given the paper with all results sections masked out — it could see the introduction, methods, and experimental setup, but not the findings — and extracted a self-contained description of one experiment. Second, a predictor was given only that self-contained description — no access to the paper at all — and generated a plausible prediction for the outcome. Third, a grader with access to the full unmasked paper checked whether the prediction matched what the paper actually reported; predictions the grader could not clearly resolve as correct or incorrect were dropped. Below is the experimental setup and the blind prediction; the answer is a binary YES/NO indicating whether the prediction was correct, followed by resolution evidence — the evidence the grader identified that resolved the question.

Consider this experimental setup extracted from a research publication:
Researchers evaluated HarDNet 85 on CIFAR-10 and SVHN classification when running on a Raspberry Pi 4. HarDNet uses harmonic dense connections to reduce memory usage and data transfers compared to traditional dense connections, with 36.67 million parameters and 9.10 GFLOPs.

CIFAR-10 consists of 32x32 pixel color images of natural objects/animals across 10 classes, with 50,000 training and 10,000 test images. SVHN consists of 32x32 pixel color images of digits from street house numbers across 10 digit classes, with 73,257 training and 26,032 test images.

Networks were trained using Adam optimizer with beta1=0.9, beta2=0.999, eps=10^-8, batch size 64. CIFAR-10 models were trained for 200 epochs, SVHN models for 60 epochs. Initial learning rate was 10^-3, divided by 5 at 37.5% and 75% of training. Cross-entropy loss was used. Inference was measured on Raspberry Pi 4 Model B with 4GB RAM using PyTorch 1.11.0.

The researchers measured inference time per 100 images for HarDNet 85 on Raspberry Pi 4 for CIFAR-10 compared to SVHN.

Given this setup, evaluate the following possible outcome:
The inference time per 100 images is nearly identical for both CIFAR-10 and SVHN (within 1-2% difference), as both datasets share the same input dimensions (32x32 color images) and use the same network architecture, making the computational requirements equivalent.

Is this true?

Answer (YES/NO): NO